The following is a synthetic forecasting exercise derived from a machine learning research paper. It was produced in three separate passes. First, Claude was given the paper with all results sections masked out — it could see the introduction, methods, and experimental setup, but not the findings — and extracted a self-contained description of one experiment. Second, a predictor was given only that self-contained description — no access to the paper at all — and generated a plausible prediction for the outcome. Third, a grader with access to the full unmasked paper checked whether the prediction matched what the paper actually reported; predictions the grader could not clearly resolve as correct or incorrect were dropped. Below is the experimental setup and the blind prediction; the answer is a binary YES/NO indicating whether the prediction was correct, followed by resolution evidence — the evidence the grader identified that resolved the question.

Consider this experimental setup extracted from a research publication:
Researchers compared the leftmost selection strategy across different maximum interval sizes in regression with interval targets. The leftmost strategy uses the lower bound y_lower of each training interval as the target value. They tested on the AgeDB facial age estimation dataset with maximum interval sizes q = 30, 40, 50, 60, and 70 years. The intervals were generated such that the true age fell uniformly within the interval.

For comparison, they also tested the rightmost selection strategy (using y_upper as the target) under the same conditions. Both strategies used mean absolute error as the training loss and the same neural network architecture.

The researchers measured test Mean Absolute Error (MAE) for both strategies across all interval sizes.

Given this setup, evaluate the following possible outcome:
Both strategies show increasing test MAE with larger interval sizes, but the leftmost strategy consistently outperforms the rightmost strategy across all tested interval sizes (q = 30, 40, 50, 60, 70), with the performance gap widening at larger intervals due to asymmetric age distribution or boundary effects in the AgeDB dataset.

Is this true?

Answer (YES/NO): NO